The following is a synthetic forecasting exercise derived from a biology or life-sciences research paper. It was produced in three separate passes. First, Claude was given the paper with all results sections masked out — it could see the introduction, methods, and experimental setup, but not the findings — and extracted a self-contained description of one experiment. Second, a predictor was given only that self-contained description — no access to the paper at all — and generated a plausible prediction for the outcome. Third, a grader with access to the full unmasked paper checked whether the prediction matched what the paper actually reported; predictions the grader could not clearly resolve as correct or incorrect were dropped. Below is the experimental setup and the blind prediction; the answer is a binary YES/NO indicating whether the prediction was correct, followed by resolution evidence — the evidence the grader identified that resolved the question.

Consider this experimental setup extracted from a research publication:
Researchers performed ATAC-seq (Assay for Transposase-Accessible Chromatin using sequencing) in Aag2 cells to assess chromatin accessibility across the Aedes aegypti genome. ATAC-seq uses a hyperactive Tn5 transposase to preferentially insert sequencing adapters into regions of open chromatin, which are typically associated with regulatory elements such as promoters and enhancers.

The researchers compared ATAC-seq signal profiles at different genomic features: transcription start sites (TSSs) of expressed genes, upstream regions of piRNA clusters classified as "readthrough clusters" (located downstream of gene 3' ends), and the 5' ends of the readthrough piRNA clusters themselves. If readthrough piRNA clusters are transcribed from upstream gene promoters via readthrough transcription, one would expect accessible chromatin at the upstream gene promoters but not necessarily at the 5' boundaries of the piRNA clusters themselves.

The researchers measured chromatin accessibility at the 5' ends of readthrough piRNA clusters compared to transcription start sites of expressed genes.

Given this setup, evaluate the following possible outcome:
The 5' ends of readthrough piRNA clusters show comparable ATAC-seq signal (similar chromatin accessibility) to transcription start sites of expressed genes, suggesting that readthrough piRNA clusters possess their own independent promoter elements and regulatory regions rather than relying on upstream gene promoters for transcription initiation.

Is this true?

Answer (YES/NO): NO